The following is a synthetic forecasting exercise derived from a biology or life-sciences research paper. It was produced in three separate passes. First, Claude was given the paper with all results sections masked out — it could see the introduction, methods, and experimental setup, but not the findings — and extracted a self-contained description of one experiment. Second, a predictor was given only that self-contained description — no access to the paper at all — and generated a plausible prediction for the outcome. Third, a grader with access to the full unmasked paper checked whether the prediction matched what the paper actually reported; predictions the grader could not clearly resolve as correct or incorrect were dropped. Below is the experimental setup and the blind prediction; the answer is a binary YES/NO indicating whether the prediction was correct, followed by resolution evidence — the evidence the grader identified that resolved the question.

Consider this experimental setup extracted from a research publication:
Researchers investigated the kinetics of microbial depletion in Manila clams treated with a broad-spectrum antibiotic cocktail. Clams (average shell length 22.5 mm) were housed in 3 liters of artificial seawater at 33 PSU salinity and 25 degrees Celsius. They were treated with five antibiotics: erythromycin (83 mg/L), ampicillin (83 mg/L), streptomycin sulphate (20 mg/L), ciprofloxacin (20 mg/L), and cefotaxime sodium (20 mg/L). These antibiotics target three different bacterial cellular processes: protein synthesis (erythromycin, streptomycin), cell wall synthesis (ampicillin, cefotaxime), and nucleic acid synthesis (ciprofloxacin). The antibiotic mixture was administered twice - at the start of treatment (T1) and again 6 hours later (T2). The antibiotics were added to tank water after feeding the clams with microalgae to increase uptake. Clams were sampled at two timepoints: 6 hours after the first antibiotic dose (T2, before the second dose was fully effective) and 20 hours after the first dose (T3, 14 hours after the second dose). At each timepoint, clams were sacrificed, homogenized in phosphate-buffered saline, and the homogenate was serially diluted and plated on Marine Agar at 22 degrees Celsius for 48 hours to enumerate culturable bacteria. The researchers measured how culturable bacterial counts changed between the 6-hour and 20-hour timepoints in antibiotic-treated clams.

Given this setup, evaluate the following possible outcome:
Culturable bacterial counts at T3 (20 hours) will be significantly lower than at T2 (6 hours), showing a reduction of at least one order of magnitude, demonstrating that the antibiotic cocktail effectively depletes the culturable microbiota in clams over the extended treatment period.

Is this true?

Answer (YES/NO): YES